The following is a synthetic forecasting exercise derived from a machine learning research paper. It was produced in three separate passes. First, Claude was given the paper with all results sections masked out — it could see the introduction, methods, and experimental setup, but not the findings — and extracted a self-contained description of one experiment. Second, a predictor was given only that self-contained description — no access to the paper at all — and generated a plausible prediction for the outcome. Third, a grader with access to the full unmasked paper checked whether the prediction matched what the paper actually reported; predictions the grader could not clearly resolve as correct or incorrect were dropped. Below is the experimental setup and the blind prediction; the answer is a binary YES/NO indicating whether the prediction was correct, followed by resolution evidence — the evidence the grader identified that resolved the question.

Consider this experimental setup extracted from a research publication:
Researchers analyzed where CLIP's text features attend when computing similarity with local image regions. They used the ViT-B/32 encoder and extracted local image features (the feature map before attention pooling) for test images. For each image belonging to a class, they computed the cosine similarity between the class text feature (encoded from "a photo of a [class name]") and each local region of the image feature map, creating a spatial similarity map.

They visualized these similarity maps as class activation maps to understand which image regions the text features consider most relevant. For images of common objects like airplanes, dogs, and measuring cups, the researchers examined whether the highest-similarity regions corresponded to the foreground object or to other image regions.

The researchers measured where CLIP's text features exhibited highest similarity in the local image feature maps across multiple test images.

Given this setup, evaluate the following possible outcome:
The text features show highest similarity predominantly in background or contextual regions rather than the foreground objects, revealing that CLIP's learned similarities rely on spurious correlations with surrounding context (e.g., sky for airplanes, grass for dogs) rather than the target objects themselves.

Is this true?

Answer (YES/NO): NO